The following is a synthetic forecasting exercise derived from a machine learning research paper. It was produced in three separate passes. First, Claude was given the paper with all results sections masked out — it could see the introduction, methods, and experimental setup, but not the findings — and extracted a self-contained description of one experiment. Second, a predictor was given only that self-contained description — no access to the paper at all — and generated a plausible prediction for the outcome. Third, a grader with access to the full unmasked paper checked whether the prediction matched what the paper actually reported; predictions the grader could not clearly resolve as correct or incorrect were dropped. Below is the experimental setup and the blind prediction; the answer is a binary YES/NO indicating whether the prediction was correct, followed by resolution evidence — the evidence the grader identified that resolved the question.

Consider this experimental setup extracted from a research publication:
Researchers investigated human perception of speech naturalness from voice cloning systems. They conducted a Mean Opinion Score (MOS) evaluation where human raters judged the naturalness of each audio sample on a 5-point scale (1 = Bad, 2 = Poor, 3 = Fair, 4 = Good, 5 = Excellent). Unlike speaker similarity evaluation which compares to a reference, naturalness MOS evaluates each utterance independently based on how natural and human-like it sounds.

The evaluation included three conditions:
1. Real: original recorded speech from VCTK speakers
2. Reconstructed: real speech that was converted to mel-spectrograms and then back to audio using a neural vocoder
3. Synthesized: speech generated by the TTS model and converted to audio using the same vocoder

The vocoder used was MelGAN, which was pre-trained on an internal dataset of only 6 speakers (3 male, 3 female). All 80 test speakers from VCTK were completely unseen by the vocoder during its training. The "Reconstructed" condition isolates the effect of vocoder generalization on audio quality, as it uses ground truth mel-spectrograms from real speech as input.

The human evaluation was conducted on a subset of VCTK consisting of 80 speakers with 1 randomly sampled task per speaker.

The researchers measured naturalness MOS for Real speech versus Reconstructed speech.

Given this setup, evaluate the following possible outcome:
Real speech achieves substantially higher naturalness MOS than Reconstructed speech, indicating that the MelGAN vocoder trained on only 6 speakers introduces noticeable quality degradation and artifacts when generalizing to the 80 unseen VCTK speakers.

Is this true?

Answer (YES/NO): YES